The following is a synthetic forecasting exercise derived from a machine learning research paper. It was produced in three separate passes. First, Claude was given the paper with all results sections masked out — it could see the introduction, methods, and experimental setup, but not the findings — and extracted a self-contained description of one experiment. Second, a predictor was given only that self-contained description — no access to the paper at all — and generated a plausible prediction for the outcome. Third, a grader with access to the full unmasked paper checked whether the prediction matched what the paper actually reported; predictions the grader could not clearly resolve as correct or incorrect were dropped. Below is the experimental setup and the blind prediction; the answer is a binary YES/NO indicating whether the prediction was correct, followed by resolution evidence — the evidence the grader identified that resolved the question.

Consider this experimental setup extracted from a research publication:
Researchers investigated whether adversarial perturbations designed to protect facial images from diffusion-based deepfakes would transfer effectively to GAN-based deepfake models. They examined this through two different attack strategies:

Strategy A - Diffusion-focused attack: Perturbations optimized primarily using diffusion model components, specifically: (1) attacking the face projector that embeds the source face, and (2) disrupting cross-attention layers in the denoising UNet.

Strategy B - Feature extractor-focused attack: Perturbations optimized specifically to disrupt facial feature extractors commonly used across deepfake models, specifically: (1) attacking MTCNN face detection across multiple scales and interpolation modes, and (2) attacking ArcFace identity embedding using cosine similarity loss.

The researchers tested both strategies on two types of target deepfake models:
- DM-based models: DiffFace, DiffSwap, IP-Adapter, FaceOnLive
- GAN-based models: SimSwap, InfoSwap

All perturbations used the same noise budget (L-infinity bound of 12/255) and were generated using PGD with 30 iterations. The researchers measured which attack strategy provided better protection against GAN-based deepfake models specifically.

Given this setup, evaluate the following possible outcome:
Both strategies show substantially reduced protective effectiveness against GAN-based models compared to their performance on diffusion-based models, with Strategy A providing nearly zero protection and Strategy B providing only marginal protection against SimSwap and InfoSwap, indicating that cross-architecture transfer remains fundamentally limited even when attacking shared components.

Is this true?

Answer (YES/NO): NO